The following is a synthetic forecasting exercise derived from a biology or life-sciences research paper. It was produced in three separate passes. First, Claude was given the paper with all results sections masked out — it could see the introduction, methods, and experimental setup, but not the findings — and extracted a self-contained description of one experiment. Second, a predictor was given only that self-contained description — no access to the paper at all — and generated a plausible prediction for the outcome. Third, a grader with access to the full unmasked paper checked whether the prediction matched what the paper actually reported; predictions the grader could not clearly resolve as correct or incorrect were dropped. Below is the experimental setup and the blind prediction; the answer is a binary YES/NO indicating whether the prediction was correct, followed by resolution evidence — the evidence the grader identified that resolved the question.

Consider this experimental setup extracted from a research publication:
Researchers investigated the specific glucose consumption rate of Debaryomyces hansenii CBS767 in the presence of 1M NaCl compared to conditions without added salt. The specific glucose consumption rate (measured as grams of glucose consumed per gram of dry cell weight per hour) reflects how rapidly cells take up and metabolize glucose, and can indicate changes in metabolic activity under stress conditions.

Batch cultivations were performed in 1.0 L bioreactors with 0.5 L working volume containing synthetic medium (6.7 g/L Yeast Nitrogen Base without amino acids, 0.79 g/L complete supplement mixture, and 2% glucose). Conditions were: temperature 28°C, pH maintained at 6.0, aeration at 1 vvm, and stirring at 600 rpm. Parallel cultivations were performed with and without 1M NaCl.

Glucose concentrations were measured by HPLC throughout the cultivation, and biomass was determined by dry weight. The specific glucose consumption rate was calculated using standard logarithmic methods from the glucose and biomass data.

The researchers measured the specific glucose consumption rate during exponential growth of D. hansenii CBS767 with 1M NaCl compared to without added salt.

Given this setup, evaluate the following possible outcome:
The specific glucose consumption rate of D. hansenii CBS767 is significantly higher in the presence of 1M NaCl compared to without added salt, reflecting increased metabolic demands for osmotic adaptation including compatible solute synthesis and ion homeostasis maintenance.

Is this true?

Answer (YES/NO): YES